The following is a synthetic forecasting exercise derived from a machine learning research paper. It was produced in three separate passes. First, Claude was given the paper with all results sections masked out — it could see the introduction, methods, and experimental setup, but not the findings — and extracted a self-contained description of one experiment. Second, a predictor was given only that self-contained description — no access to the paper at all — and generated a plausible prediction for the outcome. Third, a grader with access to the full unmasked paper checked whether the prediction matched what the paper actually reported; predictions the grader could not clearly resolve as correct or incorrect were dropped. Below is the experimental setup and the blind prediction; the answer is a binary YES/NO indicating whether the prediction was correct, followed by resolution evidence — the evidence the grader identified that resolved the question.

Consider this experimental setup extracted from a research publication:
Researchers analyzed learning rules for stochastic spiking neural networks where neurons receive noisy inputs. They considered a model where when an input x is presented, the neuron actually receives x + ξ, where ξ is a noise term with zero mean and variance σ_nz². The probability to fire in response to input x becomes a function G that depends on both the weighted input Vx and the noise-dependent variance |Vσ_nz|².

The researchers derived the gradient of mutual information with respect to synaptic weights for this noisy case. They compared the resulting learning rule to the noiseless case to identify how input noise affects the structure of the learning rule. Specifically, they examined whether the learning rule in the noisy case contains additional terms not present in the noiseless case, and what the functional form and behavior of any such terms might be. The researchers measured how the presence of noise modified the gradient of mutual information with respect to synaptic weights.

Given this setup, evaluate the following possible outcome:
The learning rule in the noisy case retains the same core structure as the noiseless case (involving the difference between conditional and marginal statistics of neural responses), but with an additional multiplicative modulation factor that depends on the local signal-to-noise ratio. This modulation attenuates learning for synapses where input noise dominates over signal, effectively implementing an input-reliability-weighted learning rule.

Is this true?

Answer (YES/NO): NO